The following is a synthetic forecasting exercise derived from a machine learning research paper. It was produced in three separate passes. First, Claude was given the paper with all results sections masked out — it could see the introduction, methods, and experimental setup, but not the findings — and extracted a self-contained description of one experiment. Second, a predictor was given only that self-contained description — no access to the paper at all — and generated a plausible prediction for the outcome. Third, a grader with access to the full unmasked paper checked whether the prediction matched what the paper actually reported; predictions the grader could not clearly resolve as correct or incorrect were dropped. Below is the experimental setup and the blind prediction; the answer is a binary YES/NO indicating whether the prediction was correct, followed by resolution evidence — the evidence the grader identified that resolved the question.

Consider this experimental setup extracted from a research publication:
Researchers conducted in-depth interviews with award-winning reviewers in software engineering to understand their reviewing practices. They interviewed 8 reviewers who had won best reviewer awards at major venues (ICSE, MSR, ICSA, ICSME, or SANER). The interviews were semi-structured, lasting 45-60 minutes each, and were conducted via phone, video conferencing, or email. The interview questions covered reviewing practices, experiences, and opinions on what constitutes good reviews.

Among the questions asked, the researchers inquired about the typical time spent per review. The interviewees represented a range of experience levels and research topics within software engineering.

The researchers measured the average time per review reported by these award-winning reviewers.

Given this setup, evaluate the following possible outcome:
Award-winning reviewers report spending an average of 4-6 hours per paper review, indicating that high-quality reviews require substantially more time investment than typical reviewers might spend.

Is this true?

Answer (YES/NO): NO